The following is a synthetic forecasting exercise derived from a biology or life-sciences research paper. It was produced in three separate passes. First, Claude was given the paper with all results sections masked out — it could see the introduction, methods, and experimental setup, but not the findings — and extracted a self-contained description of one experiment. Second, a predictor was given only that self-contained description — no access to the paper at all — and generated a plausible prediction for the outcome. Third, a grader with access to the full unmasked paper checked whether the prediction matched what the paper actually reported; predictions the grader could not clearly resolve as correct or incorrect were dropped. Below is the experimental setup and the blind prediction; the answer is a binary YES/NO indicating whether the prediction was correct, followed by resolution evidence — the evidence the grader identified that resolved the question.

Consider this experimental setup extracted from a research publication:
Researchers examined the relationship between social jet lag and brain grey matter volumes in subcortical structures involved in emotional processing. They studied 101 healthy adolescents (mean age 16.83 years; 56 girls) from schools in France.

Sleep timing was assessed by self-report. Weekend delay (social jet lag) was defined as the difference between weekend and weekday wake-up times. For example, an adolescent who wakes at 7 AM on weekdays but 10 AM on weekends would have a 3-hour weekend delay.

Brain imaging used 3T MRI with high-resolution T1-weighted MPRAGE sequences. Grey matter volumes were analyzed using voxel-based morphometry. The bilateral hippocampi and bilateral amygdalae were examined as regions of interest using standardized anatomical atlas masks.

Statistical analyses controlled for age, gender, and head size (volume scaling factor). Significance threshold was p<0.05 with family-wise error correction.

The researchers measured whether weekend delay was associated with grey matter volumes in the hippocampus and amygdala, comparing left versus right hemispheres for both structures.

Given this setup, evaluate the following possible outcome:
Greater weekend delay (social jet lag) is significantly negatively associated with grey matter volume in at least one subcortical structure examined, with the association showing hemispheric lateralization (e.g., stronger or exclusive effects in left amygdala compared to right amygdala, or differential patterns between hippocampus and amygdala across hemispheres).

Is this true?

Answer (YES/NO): NO